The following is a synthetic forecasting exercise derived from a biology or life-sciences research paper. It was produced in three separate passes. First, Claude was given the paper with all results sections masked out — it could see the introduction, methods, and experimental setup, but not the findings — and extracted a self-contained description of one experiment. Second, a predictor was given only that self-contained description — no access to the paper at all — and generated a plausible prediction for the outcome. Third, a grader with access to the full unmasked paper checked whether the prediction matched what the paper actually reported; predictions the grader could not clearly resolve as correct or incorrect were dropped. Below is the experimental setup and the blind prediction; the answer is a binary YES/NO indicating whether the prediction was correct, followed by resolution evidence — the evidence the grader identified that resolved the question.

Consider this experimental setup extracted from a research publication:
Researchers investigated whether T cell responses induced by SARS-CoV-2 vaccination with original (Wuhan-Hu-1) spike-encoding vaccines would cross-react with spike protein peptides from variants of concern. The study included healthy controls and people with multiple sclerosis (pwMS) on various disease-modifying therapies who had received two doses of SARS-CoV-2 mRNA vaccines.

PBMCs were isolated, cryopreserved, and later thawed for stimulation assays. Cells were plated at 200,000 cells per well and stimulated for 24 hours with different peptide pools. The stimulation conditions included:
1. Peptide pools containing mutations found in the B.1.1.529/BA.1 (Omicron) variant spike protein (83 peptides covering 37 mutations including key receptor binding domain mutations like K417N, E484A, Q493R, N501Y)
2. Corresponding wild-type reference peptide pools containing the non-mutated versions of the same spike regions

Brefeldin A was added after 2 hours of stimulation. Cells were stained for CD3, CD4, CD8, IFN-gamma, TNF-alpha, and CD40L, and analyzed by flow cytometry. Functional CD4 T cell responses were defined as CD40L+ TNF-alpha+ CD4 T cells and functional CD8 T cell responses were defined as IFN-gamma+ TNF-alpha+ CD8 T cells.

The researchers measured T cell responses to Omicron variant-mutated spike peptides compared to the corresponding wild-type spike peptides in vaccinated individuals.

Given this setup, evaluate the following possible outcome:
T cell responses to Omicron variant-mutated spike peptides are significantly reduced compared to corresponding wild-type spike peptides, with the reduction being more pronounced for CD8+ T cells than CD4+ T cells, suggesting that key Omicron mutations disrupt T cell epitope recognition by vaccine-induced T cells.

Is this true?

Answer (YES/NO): NO